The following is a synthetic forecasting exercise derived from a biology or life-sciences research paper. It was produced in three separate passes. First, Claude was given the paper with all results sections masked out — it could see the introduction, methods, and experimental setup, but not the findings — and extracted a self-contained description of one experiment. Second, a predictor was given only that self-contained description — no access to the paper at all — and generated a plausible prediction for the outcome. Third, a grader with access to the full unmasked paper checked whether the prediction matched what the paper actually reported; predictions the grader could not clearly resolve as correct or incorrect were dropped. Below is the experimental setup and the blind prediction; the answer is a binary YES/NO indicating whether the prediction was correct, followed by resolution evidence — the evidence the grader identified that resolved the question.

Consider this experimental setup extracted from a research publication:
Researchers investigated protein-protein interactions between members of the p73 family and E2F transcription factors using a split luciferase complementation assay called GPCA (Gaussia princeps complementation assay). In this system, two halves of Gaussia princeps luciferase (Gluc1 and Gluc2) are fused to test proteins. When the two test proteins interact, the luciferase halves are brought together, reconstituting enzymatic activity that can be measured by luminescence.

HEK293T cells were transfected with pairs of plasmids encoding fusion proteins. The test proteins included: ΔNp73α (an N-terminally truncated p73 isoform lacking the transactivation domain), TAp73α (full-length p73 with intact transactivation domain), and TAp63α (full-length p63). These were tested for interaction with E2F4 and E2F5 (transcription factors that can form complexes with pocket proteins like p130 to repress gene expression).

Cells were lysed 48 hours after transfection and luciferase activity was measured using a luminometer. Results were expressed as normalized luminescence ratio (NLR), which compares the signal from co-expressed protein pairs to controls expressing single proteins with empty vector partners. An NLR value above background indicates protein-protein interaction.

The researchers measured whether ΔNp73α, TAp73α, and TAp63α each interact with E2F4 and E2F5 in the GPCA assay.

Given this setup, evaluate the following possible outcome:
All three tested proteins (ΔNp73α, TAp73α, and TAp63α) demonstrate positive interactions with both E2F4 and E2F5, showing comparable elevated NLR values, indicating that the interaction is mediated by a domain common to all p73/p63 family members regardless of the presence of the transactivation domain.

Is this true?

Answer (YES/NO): NO